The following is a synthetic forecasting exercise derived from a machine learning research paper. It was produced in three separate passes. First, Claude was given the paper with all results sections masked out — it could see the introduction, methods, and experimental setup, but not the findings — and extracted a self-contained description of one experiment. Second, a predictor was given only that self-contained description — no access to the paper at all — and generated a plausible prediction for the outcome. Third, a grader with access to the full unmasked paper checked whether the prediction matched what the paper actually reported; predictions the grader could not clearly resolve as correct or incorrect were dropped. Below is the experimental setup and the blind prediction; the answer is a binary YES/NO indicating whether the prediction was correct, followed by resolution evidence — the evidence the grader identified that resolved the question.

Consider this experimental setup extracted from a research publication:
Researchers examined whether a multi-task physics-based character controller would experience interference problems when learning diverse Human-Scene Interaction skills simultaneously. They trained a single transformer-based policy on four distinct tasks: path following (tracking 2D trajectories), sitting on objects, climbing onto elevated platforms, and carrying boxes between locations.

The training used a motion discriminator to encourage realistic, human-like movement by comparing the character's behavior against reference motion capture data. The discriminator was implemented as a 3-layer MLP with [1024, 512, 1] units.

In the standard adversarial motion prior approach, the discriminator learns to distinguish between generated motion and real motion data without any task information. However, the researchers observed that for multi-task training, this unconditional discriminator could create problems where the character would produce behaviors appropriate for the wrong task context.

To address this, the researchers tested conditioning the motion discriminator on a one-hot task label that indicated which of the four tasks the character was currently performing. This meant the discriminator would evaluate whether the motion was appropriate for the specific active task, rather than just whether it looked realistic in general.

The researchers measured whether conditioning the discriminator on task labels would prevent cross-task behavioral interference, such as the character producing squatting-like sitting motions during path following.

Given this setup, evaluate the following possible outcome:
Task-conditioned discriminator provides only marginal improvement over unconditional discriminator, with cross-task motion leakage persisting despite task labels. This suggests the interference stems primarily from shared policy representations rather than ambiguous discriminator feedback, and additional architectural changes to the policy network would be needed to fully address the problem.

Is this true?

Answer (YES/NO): NO